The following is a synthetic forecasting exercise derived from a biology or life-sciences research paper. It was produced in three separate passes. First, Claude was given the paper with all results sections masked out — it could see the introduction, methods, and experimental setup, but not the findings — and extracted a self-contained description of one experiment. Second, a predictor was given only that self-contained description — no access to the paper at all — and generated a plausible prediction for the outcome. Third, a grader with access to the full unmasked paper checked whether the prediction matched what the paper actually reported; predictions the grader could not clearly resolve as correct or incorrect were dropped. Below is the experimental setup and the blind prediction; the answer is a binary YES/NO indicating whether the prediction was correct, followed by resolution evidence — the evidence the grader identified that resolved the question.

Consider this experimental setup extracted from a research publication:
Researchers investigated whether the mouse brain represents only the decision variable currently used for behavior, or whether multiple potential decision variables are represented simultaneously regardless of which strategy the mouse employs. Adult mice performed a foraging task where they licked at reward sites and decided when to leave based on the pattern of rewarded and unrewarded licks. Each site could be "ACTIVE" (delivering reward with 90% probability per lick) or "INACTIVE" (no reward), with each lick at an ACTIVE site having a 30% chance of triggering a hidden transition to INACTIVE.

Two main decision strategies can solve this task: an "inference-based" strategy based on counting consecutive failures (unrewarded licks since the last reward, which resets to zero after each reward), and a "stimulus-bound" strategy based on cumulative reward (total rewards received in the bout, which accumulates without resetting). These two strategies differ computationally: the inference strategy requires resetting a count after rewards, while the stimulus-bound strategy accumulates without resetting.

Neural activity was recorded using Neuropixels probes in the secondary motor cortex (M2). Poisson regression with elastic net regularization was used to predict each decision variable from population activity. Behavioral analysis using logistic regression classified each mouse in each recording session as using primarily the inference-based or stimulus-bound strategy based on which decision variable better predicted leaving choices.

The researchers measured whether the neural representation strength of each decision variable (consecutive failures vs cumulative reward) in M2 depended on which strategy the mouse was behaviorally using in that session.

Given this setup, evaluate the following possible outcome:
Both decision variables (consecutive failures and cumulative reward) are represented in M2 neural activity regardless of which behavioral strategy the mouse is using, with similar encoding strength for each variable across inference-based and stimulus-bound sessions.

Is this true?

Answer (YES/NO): YES